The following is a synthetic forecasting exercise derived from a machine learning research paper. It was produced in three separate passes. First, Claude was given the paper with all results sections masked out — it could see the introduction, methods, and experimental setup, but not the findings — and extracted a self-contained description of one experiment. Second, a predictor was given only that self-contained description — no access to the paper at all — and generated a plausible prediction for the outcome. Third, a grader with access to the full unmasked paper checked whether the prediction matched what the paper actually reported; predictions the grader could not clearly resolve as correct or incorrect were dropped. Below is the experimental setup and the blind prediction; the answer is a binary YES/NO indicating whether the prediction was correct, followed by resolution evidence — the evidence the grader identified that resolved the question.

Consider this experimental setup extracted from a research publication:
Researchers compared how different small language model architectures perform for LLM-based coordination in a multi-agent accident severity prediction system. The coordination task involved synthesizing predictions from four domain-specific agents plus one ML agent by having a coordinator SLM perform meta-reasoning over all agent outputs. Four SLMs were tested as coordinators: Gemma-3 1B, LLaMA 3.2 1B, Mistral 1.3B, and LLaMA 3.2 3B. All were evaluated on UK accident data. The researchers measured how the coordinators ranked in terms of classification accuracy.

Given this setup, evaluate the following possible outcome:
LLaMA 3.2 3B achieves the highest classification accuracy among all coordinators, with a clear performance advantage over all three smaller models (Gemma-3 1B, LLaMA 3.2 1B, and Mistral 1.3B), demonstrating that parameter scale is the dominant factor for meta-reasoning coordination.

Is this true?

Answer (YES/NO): NO